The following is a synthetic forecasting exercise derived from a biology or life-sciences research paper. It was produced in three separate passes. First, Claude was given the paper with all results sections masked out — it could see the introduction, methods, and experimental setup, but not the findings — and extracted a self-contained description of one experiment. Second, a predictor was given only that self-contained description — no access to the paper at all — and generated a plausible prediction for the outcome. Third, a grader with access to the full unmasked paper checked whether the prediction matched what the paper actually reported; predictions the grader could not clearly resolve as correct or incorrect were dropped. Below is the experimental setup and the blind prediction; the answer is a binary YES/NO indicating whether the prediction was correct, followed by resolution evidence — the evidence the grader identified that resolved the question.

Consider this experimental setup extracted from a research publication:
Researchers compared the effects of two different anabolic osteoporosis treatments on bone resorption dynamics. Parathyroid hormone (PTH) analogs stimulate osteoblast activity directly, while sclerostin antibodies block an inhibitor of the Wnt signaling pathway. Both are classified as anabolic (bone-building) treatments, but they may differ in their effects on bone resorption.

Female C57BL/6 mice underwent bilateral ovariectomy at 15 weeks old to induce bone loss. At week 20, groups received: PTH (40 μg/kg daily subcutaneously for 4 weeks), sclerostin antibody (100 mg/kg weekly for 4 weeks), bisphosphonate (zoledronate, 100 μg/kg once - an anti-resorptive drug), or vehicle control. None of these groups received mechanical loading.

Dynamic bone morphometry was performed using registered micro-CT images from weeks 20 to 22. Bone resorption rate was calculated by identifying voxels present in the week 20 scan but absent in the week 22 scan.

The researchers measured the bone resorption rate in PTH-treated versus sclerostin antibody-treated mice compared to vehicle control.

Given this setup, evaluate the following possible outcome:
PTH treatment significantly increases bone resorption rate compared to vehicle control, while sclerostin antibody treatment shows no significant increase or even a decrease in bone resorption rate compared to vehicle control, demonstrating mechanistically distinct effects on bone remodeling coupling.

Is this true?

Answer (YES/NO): NO